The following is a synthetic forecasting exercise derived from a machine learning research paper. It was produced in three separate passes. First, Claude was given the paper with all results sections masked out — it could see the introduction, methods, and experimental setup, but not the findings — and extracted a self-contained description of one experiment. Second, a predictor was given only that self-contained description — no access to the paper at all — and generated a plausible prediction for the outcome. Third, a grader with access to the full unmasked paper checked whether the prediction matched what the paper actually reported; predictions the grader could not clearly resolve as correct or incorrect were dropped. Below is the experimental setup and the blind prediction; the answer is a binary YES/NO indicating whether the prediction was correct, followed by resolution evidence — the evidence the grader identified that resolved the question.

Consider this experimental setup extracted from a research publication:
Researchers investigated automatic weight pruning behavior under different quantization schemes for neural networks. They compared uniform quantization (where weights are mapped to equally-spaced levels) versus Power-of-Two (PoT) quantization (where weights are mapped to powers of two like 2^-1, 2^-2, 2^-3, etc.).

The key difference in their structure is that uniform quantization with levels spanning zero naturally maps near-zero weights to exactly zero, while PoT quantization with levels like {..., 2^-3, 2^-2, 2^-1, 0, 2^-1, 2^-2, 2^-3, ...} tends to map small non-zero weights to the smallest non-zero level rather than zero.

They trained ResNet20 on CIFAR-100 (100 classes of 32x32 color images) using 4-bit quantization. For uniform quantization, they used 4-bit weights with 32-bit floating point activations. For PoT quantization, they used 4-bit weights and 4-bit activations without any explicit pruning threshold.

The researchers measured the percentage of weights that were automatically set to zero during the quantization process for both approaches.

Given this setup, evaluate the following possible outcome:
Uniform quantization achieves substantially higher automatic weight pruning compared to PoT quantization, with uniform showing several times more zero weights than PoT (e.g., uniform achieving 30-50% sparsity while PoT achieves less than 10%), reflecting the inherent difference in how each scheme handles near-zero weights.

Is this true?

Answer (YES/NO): YES